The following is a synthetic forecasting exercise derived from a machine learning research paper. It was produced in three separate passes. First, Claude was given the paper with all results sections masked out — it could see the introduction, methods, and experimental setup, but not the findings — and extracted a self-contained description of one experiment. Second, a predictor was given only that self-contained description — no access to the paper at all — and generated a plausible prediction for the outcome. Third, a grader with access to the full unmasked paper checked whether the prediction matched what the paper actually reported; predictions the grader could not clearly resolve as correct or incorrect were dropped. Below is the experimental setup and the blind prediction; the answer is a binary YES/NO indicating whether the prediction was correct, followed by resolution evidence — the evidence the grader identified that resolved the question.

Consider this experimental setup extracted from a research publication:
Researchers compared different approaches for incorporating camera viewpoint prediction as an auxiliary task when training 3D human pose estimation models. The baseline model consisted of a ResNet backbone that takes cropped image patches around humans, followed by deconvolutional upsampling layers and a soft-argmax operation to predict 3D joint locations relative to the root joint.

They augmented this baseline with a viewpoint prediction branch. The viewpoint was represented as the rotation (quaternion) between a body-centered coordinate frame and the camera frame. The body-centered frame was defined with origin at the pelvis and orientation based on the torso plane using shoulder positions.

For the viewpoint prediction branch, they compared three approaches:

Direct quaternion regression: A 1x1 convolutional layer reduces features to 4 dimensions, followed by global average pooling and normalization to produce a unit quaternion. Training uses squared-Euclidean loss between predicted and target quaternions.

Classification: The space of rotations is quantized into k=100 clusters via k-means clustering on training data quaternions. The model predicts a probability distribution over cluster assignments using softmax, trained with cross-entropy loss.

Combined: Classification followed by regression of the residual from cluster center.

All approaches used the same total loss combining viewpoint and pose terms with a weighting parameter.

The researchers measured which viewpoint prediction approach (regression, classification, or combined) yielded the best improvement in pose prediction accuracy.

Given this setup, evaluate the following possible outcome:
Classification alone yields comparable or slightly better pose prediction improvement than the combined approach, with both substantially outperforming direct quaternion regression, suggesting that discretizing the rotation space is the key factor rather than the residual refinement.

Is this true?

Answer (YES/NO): NO